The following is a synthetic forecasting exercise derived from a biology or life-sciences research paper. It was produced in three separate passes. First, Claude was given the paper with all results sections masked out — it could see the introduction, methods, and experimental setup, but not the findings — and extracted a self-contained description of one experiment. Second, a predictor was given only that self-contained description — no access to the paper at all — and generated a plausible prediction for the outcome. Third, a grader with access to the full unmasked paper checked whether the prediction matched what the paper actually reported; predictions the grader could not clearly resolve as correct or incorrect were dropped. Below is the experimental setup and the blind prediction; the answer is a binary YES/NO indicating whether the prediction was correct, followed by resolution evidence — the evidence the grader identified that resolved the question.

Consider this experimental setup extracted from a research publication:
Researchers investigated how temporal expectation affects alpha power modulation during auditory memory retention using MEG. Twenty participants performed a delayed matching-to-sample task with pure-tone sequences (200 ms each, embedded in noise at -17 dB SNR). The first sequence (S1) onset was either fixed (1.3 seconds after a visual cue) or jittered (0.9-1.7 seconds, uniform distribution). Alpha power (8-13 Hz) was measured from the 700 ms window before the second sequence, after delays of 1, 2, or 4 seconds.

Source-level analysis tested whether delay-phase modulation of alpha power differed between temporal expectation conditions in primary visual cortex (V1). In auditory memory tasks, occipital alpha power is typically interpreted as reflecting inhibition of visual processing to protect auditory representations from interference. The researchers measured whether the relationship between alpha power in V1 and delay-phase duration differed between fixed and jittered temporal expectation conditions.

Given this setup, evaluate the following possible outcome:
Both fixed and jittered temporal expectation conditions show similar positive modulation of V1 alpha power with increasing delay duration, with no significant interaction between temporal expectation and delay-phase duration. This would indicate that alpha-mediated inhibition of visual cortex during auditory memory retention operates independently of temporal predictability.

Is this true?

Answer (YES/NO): NO